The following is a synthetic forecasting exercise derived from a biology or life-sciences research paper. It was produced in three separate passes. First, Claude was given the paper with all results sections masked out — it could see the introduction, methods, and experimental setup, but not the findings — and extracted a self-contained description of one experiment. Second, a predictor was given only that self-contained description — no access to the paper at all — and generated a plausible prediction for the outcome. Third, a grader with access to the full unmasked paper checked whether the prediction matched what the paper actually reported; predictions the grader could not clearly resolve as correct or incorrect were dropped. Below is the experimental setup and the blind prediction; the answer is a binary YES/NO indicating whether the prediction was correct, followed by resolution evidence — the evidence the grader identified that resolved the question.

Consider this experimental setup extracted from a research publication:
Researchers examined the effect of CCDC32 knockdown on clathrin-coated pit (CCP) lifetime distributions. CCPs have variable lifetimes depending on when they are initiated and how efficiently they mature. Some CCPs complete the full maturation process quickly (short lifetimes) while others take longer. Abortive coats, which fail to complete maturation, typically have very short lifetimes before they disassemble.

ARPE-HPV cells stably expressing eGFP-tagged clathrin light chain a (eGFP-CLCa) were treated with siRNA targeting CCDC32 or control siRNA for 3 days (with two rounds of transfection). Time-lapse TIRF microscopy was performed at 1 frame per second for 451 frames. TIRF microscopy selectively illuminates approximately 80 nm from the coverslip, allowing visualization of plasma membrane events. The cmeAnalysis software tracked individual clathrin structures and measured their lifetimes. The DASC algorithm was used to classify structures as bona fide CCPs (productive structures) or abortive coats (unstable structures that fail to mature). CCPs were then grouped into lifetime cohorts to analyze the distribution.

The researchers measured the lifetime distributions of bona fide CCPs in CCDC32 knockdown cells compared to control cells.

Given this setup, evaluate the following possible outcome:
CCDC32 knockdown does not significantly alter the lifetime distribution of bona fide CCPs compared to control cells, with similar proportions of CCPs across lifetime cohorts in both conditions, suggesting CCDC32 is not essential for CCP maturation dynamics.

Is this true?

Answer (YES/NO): NO